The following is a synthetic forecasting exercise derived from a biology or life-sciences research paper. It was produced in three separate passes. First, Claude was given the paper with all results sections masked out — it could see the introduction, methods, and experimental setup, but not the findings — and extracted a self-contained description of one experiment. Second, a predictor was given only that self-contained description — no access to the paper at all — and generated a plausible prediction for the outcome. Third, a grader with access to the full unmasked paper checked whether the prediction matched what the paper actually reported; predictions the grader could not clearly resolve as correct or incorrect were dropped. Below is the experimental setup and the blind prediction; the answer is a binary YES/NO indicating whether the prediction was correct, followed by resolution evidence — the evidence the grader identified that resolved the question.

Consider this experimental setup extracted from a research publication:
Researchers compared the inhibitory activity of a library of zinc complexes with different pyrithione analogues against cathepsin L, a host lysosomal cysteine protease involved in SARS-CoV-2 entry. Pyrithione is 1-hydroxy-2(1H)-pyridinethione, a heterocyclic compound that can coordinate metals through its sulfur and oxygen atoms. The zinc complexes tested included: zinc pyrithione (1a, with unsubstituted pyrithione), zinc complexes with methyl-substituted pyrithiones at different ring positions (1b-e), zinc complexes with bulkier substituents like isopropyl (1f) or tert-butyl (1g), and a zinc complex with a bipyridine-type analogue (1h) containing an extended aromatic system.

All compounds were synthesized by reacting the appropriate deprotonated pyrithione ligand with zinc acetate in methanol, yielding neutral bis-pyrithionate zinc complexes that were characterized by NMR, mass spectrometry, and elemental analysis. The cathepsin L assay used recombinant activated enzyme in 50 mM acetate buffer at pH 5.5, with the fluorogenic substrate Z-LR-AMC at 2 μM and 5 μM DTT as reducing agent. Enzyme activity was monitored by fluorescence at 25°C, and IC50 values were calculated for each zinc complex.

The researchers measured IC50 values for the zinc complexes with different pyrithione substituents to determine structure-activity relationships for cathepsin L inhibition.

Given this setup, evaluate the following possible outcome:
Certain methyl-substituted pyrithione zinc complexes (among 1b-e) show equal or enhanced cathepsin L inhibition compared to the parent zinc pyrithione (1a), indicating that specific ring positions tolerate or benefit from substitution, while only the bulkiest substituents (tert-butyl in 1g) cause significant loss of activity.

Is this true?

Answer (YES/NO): NO